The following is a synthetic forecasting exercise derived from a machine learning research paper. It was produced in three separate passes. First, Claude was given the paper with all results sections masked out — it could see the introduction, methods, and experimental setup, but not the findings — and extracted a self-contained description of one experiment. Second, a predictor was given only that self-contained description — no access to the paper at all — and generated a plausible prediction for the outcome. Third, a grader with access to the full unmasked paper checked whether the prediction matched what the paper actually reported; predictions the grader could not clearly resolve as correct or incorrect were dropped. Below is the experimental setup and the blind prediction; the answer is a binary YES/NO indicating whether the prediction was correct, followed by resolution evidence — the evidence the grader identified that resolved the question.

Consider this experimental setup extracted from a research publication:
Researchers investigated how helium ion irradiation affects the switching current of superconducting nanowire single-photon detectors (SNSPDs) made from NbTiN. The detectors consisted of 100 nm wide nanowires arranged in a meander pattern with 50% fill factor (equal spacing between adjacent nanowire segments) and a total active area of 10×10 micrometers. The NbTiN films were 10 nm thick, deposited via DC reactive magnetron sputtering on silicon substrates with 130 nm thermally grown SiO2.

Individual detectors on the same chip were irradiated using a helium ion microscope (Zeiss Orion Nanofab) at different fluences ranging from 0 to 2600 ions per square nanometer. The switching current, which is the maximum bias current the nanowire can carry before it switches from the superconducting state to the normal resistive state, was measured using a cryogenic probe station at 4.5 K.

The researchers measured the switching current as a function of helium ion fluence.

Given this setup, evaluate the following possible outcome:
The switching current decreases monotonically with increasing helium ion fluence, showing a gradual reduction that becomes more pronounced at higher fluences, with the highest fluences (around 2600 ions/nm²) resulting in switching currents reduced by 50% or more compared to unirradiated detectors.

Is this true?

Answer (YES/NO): NO